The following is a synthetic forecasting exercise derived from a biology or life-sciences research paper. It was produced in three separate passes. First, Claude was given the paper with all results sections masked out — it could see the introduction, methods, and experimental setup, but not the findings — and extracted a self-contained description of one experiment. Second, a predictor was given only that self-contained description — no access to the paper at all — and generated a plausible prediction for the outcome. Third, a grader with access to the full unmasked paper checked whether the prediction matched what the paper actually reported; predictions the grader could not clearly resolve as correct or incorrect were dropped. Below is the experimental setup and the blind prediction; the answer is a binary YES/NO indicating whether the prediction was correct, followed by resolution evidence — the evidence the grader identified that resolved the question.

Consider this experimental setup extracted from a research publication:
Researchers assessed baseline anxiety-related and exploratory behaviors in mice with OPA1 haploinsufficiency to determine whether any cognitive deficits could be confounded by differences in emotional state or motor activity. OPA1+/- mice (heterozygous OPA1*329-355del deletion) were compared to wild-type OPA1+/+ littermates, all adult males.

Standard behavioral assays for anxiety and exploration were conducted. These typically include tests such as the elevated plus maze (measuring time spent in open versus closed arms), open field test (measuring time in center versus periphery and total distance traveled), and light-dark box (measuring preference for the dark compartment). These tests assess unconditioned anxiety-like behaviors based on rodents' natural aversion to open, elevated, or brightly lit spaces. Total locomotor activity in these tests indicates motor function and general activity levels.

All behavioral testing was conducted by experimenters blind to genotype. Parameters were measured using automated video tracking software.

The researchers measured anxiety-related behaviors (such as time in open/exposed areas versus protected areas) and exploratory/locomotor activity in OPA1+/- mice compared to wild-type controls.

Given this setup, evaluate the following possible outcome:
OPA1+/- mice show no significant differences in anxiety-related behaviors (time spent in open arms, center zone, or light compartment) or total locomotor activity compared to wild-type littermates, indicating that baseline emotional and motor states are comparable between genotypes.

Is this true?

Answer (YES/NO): YES